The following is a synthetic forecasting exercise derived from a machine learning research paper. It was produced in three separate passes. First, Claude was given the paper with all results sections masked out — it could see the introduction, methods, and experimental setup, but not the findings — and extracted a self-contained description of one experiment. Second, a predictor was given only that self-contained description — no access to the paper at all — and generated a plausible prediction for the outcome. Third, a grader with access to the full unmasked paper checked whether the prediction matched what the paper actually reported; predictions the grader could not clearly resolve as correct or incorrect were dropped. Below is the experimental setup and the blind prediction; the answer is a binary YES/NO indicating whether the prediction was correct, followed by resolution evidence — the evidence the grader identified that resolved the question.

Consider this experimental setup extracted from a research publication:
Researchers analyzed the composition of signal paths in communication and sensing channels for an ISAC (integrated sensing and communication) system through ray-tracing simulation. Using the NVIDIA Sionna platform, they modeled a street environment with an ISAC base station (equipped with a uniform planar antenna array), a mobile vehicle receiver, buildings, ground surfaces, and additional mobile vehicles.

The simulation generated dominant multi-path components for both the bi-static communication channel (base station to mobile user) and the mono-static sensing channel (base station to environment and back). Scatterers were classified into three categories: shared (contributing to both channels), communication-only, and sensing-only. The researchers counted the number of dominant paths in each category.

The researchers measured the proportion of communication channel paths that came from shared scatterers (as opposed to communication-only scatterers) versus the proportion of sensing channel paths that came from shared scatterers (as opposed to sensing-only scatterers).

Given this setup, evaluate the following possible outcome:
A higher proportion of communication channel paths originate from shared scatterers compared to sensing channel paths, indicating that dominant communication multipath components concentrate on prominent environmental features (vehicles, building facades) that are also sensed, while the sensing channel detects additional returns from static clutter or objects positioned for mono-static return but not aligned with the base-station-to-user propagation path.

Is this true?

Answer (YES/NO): YES